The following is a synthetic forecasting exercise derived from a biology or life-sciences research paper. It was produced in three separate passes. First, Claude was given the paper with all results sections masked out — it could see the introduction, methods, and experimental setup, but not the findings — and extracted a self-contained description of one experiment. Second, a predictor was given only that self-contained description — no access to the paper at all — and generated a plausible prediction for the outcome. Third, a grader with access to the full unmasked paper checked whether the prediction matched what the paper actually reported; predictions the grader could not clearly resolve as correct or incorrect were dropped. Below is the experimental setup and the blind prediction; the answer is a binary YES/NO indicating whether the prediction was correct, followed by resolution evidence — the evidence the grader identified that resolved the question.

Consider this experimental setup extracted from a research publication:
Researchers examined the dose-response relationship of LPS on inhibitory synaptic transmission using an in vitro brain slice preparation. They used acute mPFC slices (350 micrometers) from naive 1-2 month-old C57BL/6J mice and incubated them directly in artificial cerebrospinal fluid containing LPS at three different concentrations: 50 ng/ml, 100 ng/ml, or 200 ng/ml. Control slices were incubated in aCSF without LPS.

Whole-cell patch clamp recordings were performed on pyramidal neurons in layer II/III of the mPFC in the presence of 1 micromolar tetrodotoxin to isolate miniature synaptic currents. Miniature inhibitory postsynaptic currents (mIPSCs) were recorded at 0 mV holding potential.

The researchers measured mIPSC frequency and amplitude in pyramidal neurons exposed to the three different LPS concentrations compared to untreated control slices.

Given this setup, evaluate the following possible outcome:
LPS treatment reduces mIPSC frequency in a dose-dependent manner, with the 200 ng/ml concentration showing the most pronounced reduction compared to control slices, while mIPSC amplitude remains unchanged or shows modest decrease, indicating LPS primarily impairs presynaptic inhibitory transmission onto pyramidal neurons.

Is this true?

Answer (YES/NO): NO